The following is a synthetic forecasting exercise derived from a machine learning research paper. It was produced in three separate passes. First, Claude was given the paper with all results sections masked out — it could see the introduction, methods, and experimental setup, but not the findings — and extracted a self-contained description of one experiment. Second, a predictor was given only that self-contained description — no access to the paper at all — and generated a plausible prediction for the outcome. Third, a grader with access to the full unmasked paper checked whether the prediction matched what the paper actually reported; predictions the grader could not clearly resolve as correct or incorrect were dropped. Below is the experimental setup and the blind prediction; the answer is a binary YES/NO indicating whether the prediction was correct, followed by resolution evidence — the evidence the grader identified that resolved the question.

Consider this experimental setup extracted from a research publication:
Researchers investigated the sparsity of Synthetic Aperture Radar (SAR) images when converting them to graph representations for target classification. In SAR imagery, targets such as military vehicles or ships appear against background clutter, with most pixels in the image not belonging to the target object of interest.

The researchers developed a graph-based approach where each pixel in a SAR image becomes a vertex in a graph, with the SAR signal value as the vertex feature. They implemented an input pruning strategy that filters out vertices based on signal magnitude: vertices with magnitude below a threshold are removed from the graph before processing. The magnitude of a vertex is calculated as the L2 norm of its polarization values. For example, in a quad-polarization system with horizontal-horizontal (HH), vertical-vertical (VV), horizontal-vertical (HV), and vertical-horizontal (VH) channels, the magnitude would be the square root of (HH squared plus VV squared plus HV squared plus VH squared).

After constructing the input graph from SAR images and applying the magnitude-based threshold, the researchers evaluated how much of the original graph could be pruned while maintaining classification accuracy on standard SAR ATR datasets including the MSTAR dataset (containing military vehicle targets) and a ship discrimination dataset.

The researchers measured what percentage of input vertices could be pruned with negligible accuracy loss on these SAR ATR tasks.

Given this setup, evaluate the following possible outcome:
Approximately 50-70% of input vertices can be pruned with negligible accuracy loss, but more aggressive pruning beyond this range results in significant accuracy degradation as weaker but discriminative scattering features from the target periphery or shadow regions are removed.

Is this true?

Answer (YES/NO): NO